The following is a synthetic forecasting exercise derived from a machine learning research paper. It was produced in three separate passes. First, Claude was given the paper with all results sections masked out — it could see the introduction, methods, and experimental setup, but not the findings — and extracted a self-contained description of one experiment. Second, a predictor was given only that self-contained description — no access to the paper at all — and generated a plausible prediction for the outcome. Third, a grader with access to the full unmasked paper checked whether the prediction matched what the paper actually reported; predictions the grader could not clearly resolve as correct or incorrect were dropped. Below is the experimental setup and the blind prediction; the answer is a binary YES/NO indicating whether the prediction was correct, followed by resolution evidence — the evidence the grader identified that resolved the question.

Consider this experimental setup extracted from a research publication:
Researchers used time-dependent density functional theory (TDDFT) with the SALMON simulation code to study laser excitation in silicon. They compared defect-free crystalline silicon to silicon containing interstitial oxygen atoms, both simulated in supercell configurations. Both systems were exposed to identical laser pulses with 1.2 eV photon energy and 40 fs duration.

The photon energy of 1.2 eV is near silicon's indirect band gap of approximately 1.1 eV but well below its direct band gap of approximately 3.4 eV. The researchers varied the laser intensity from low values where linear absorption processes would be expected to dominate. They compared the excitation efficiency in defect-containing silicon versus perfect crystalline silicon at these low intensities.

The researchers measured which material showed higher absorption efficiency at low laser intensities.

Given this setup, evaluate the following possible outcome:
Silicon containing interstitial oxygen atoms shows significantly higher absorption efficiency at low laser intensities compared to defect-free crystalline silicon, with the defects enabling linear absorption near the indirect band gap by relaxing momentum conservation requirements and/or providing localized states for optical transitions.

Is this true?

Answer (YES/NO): YES